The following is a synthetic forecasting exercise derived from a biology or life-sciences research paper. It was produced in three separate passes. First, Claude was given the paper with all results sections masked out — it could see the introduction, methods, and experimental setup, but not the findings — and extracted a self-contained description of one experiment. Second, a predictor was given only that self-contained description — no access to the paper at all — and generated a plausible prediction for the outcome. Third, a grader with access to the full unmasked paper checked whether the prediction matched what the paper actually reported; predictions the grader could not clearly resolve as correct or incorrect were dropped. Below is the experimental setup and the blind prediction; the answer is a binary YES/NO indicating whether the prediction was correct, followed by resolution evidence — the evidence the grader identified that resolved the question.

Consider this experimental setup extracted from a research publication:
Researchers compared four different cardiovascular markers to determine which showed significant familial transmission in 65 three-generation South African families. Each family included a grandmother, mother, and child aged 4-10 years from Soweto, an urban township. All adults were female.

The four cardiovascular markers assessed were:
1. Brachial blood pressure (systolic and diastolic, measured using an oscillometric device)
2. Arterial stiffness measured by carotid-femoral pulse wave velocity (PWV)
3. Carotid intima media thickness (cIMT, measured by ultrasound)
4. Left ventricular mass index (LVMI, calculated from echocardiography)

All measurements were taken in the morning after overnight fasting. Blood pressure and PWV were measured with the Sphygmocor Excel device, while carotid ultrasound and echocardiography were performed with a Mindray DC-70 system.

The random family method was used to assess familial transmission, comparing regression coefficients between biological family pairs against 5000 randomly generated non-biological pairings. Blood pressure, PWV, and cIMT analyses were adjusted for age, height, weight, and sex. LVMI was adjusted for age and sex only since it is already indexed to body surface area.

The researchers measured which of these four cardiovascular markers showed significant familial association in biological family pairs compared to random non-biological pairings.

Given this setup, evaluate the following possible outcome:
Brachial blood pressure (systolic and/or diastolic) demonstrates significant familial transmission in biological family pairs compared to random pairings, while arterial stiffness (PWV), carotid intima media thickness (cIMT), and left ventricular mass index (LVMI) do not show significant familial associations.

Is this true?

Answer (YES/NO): NO